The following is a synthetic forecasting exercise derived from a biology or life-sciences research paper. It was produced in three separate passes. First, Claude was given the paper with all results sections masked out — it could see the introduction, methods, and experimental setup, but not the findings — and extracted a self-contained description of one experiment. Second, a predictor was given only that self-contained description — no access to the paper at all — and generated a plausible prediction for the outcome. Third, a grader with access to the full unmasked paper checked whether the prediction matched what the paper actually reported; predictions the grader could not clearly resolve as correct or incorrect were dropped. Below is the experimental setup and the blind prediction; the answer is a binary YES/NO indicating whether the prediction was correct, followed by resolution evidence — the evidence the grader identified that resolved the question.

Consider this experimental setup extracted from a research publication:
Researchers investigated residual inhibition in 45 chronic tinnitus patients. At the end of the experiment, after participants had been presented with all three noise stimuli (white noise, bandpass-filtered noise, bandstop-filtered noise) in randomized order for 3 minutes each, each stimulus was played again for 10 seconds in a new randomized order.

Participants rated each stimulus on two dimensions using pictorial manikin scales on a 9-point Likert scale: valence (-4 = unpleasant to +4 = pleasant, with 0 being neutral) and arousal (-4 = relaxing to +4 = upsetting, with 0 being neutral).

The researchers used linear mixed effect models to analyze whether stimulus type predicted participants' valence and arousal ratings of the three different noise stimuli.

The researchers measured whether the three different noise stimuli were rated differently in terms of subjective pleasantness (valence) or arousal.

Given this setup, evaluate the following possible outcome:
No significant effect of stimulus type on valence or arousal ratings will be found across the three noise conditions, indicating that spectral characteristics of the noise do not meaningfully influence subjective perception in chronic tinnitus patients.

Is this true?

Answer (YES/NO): NO